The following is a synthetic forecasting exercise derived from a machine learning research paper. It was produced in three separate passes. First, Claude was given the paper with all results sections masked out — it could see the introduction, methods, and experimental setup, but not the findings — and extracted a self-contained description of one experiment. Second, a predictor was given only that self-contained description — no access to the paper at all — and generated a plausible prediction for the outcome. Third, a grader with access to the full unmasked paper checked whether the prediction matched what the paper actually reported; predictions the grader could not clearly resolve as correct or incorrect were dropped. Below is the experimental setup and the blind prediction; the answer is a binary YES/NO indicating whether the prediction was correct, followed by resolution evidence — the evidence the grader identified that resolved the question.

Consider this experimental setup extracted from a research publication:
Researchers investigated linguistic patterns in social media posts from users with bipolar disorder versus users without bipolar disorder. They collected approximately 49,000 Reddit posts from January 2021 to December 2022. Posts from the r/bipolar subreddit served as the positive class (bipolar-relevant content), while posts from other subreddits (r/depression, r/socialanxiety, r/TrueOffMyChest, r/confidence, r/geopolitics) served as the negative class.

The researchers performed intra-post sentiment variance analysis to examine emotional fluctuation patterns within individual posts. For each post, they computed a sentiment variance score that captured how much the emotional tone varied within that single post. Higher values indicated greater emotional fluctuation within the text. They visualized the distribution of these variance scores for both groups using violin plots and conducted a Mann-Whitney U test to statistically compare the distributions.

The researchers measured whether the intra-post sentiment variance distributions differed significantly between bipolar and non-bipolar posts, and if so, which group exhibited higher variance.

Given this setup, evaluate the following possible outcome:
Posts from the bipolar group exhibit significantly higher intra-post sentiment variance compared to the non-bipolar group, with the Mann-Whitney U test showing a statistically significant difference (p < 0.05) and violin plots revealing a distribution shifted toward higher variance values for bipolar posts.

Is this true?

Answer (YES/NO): YES